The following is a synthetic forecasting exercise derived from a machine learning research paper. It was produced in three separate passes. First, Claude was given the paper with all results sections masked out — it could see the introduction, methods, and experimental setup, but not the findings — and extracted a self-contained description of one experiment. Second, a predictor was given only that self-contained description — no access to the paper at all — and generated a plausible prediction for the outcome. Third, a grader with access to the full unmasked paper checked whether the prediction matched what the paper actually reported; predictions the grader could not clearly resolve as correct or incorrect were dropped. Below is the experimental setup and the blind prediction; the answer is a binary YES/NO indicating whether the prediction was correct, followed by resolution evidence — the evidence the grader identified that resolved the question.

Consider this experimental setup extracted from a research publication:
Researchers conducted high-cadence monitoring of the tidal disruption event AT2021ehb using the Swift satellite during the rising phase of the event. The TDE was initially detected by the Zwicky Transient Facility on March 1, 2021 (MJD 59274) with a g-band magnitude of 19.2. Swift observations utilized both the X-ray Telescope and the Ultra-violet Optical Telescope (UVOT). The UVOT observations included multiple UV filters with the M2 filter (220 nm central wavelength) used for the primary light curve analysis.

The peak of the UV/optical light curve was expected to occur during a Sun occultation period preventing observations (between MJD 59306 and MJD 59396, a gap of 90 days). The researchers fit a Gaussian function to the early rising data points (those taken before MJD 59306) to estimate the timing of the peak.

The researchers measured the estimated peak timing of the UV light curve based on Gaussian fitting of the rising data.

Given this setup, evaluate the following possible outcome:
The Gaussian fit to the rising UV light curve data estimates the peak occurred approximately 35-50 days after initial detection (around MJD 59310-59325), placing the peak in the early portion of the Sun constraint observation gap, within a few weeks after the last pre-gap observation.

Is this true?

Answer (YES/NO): YES